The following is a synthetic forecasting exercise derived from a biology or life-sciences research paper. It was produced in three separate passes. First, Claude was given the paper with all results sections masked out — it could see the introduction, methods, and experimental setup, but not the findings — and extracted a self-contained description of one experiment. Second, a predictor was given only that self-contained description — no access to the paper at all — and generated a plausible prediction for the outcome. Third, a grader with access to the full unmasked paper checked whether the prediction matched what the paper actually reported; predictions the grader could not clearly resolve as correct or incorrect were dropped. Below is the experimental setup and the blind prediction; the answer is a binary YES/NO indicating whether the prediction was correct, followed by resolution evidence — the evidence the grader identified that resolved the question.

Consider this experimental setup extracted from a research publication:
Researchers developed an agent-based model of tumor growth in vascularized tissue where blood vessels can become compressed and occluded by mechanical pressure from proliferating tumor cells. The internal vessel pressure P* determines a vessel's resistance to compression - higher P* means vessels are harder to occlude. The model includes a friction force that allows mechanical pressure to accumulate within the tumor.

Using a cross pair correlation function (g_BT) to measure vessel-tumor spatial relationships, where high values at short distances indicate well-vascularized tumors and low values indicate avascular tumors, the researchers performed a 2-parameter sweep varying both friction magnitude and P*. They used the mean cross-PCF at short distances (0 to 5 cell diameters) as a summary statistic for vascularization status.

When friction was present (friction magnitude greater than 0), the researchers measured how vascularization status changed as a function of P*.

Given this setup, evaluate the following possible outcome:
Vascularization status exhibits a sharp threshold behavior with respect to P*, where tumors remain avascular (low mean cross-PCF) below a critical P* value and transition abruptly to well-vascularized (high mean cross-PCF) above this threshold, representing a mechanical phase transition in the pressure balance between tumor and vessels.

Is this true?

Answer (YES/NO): YES